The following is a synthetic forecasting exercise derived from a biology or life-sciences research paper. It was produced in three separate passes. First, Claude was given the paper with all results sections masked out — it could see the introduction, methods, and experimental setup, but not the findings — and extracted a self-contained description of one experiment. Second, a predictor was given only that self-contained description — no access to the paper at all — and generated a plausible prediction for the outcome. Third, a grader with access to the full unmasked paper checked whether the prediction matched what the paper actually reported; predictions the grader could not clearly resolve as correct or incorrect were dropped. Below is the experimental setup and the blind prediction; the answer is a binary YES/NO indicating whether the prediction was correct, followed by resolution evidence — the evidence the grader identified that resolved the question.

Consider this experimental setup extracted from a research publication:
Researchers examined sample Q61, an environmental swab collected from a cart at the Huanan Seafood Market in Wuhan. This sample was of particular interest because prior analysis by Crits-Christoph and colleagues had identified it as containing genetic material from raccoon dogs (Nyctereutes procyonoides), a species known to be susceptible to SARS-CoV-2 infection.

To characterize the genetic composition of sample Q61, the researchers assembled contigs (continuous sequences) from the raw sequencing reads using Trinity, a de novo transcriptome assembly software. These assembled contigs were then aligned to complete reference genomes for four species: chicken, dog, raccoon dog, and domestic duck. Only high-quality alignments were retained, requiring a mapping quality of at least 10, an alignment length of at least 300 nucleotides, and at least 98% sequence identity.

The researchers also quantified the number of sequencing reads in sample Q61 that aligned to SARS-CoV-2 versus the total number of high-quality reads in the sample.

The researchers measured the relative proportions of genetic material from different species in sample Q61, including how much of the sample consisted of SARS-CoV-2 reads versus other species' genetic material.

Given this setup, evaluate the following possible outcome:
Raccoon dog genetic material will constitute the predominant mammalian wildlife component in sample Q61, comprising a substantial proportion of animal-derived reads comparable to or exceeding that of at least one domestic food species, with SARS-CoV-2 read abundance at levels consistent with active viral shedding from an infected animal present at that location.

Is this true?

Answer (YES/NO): NO